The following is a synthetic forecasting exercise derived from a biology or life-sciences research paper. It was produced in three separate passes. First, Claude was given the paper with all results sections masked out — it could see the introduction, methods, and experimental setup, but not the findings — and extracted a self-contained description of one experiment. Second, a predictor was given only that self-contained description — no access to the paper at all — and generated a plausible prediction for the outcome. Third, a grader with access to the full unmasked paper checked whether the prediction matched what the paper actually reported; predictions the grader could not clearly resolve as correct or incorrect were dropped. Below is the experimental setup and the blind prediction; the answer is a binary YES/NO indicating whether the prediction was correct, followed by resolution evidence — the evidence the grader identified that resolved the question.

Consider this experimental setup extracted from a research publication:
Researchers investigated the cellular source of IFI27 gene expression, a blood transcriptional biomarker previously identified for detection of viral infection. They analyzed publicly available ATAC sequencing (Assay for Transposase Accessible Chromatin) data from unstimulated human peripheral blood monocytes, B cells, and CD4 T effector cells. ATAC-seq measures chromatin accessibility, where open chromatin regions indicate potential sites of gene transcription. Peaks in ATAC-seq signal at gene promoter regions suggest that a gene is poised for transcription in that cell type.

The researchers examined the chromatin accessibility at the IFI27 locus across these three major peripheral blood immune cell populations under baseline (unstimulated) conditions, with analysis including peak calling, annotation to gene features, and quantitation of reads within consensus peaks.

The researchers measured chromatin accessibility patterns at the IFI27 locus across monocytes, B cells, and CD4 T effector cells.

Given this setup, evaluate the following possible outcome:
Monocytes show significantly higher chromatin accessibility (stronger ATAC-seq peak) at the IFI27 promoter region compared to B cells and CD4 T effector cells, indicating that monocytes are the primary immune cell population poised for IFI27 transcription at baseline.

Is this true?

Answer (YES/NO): NO